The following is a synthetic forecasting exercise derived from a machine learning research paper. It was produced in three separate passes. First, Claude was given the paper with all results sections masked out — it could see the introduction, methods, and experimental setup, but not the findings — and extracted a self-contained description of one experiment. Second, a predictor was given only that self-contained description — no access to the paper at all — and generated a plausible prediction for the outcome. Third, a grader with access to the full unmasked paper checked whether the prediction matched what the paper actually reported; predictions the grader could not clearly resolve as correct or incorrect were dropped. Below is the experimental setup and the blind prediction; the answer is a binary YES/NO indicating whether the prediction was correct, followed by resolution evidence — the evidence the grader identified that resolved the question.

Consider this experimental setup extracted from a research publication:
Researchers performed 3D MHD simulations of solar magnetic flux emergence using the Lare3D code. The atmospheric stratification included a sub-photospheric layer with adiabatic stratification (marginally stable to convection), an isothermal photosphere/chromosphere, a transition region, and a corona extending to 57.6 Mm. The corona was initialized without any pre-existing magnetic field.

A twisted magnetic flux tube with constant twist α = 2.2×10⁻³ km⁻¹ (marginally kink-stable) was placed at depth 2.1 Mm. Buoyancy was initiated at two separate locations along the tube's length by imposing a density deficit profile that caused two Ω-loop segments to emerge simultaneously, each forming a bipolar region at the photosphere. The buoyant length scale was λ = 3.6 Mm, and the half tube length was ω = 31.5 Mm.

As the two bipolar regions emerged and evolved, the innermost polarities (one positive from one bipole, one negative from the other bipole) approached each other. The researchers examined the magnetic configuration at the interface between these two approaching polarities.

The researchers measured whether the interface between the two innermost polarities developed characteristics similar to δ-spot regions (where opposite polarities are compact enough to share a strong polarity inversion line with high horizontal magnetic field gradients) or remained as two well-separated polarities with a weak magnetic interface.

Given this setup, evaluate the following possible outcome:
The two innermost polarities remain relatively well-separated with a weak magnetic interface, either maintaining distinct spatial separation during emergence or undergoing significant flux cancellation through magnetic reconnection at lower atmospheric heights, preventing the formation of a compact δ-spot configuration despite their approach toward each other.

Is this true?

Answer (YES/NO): NO